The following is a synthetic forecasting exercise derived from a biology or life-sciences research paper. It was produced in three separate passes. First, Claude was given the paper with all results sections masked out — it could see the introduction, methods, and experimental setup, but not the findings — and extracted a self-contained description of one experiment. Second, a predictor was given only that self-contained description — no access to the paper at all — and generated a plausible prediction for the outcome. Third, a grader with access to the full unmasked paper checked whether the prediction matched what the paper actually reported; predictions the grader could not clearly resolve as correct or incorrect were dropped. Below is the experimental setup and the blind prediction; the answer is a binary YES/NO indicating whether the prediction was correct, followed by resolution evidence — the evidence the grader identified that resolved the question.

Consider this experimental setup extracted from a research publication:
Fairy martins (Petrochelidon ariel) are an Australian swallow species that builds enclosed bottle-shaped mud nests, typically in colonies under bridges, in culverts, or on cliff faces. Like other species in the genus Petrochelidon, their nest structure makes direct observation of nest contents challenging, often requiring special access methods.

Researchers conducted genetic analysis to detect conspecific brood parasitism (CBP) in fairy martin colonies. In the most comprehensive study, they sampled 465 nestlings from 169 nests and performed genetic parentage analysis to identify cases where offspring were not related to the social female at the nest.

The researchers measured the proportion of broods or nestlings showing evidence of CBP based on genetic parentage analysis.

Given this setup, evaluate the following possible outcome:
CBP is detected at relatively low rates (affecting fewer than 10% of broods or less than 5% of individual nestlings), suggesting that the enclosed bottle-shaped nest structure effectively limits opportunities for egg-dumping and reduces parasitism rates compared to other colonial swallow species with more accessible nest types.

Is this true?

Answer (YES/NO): NO